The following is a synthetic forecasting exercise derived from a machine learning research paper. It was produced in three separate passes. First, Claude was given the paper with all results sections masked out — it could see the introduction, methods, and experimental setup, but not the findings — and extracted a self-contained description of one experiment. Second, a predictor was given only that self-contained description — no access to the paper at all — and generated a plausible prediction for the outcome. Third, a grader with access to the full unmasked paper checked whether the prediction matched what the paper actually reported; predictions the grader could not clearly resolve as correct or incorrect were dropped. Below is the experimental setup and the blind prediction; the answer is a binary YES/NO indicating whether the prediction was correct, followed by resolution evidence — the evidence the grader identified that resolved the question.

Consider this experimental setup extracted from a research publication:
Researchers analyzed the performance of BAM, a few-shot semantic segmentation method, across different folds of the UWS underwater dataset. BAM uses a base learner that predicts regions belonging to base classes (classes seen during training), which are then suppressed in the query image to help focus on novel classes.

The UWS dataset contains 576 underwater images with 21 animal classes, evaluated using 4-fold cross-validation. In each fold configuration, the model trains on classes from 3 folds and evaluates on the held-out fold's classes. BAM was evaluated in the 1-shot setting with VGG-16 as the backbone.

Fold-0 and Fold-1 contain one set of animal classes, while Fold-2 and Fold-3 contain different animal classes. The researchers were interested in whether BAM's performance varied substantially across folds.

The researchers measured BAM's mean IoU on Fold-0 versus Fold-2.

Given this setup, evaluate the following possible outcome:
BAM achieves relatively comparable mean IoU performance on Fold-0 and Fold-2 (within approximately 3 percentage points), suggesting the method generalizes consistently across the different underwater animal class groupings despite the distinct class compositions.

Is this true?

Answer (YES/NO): NO